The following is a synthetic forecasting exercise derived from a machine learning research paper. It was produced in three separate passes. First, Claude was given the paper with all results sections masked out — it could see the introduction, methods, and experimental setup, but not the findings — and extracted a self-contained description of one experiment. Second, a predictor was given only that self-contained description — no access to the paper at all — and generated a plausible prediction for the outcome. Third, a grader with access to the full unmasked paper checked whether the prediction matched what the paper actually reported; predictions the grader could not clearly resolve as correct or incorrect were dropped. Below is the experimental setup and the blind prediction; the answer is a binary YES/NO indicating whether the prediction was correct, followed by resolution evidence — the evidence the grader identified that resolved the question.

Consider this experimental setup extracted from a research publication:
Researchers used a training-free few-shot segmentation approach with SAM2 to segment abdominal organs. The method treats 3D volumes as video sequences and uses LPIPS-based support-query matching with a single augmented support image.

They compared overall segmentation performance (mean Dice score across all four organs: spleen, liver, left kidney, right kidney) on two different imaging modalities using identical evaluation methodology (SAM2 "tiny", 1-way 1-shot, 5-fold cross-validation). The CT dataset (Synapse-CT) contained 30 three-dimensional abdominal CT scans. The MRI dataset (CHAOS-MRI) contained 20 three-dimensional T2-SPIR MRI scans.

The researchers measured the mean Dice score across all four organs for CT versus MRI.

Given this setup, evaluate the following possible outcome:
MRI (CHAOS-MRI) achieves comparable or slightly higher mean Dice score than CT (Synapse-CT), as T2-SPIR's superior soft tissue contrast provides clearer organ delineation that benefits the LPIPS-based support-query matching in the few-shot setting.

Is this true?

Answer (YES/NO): YES